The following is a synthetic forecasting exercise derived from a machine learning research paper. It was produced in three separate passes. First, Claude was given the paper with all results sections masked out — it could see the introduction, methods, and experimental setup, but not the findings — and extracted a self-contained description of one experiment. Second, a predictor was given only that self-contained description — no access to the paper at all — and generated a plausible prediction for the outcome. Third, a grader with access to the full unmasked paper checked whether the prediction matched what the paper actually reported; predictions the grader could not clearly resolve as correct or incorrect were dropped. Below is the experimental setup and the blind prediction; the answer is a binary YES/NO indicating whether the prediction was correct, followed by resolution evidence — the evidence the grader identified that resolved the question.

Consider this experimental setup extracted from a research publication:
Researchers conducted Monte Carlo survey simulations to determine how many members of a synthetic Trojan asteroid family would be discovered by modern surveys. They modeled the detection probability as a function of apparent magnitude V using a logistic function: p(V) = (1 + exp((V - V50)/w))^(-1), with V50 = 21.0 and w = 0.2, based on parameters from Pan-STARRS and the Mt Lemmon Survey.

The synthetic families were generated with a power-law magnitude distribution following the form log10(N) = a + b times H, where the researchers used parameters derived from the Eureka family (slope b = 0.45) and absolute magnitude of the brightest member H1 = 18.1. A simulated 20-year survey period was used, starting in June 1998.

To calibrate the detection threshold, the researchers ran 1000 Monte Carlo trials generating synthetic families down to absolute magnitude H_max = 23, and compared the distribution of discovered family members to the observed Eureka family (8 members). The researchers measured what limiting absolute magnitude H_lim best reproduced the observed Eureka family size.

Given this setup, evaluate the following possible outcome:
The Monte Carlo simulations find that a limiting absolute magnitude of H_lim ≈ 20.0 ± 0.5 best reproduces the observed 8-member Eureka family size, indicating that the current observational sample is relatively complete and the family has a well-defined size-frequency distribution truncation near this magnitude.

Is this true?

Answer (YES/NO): YES